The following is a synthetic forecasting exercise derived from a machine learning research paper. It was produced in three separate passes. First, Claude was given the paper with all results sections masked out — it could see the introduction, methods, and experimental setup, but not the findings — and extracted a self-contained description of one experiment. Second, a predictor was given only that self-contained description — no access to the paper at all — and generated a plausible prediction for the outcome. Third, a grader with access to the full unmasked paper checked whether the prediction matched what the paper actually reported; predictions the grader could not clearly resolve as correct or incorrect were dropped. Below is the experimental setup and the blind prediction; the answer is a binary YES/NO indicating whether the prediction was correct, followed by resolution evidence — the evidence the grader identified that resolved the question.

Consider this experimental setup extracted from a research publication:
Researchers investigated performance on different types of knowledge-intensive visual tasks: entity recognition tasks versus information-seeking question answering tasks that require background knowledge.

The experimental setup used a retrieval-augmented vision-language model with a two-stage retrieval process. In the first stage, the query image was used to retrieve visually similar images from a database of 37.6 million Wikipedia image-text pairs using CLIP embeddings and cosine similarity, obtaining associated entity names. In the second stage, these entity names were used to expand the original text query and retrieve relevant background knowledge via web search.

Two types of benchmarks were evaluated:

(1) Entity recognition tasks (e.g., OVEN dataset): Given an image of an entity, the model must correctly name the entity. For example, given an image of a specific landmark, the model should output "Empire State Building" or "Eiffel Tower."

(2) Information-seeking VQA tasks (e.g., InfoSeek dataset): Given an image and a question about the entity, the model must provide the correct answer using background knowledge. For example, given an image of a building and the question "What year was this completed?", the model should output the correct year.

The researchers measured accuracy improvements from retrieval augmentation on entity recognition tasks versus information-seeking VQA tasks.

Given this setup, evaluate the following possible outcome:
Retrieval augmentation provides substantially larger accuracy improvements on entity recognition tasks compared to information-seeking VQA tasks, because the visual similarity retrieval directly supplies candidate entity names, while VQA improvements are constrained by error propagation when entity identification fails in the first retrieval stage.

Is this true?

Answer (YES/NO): NO